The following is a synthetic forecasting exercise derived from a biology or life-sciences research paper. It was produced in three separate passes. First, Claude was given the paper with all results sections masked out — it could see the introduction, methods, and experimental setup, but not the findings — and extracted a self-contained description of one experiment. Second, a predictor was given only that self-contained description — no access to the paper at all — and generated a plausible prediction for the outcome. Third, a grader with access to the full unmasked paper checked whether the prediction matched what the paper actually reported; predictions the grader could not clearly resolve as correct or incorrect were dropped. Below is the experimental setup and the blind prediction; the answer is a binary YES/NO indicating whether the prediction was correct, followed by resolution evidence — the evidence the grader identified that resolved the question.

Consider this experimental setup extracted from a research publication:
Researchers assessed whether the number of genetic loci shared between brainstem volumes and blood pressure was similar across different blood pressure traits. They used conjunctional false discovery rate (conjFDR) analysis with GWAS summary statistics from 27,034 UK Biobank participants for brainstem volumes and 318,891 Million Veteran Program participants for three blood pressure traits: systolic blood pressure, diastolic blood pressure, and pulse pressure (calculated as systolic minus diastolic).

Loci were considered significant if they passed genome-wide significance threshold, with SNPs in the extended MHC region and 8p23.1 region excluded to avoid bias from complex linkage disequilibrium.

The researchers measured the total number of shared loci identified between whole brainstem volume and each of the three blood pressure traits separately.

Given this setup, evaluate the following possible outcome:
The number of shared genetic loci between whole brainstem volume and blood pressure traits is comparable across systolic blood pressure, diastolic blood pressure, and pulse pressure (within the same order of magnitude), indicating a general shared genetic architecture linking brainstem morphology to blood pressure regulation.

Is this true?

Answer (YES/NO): NO